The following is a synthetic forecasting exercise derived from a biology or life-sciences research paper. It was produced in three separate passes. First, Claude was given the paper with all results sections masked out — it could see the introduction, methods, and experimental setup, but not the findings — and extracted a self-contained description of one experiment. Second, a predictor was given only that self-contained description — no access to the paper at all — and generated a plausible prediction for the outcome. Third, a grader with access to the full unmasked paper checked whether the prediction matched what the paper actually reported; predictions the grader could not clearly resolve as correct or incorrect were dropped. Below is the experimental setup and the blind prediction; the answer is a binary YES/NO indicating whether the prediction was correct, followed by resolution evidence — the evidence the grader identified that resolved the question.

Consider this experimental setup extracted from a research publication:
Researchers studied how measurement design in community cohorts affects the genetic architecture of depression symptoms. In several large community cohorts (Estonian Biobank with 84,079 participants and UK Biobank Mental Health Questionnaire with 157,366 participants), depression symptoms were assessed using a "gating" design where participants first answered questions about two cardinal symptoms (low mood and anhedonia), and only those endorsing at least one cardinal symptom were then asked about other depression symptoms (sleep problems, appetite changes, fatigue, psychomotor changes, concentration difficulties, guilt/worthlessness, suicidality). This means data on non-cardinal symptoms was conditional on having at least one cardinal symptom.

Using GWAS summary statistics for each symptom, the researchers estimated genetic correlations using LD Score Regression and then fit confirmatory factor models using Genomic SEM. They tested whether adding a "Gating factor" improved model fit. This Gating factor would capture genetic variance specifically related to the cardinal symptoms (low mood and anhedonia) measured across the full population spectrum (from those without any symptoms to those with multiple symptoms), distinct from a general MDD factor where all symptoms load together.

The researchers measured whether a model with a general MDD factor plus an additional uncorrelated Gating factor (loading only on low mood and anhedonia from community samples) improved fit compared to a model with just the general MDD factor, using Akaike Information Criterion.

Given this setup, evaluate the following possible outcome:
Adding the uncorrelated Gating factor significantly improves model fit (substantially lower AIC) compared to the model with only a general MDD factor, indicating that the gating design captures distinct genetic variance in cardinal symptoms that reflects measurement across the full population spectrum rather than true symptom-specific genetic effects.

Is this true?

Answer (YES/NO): YES